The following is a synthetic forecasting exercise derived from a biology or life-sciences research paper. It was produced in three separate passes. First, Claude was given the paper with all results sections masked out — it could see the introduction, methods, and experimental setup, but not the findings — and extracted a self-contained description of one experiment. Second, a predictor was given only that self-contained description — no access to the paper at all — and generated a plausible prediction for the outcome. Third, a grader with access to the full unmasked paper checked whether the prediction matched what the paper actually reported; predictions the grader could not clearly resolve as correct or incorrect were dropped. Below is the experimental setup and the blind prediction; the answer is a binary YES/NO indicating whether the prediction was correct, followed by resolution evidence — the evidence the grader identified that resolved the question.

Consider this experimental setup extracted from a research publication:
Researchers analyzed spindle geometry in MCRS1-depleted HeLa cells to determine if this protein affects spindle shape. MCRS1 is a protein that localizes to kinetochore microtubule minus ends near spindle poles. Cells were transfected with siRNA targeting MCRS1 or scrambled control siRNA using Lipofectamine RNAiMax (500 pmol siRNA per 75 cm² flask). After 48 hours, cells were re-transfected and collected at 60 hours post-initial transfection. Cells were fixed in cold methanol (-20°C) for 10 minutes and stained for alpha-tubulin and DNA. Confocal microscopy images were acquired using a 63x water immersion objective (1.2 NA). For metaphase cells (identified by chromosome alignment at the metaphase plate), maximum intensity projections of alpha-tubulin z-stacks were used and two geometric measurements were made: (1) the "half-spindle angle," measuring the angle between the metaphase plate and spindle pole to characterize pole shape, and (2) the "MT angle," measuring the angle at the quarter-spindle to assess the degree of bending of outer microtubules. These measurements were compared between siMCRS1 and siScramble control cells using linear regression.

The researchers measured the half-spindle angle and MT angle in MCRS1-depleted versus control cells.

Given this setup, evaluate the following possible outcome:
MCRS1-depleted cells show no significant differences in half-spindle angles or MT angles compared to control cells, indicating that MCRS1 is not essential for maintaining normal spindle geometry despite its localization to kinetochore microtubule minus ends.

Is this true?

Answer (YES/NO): NO